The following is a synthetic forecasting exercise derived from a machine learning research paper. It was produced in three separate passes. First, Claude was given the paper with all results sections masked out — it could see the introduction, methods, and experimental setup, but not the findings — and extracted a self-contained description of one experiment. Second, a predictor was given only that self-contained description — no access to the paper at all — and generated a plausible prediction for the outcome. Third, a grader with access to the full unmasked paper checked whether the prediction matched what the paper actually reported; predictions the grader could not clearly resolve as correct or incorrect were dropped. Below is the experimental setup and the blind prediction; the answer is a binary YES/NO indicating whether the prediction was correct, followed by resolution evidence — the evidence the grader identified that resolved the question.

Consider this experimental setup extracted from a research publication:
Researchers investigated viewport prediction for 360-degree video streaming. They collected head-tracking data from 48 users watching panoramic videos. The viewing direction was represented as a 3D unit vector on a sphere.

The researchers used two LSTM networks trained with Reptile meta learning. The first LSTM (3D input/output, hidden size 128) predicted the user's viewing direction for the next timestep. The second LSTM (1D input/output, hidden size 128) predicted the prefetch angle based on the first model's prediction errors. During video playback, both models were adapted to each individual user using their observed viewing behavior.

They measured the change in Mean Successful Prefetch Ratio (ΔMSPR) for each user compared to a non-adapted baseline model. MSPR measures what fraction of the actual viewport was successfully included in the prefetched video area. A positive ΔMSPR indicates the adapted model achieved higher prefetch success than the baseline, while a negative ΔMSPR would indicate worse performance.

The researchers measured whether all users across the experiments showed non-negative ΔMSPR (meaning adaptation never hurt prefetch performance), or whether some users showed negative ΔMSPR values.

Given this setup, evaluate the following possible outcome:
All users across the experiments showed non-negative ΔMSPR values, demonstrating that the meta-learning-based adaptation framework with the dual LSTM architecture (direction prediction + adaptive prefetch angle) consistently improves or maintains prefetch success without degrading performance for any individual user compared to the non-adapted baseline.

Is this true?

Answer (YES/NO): NO